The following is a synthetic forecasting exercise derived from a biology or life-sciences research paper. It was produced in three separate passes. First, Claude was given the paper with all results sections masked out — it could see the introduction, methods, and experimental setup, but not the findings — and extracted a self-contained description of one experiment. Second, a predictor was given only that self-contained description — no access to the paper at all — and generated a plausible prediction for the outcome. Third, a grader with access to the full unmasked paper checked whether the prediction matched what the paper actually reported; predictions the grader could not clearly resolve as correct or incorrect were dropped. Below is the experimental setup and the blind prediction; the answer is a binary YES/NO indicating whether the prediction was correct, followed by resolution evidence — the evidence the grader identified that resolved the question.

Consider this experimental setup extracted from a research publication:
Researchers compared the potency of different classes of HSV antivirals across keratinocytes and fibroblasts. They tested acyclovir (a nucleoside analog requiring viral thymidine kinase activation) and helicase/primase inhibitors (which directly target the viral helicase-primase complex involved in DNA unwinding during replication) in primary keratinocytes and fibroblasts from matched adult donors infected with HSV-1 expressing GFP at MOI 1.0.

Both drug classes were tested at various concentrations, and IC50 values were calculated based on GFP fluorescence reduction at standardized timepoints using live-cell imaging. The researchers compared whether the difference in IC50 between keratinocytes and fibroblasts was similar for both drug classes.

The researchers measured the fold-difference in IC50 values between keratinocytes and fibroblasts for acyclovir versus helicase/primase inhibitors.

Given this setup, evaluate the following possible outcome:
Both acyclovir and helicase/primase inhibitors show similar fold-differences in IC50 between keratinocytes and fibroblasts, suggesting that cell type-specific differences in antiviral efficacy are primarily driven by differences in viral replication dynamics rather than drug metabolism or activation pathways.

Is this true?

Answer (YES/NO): NO